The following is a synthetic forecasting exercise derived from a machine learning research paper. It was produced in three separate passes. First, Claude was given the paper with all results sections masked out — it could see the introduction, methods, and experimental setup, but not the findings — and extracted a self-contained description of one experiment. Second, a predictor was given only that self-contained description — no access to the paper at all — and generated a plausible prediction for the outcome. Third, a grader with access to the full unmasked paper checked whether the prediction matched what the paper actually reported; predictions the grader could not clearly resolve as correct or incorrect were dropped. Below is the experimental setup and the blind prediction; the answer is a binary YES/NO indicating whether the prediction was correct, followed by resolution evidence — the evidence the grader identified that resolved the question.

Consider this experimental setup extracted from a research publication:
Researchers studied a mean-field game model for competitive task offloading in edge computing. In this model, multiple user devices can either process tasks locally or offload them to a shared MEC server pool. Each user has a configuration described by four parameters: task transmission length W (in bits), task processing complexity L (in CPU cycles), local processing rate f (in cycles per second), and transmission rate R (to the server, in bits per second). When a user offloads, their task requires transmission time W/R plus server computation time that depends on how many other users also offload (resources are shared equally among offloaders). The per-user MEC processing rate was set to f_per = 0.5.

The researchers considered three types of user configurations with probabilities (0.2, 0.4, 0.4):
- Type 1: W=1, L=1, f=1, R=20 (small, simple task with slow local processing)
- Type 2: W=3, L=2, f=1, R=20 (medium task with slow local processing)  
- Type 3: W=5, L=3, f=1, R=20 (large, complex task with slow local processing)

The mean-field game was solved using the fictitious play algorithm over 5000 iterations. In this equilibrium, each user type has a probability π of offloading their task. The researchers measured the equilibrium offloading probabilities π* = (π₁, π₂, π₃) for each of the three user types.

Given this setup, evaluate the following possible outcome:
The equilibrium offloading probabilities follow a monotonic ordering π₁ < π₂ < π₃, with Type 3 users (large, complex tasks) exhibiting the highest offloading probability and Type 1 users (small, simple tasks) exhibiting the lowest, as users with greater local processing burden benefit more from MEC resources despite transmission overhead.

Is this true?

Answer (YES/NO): NO